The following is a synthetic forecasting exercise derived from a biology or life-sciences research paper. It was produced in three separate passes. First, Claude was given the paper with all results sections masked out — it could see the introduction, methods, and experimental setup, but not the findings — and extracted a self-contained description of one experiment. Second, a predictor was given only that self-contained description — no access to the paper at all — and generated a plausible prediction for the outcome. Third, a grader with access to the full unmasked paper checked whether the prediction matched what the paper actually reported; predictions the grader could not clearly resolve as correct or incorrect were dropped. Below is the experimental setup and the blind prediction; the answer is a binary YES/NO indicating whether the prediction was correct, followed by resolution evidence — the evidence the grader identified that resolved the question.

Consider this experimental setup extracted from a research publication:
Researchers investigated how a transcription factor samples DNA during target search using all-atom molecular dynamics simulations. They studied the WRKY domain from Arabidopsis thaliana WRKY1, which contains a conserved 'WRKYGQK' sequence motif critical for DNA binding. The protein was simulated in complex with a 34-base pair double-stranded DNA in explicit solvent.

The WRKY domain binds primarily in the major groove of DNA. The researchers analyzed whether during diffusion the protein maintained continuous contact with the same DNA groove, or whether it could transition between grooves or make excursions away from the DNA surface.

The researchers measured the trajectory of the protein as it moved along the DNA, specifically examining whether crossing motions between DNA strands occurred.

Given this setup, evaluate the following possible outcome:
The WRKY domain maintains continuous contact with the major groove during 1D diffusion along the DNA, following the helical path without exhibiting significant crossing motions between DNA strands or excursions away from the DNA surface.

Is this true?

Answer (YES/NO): NO